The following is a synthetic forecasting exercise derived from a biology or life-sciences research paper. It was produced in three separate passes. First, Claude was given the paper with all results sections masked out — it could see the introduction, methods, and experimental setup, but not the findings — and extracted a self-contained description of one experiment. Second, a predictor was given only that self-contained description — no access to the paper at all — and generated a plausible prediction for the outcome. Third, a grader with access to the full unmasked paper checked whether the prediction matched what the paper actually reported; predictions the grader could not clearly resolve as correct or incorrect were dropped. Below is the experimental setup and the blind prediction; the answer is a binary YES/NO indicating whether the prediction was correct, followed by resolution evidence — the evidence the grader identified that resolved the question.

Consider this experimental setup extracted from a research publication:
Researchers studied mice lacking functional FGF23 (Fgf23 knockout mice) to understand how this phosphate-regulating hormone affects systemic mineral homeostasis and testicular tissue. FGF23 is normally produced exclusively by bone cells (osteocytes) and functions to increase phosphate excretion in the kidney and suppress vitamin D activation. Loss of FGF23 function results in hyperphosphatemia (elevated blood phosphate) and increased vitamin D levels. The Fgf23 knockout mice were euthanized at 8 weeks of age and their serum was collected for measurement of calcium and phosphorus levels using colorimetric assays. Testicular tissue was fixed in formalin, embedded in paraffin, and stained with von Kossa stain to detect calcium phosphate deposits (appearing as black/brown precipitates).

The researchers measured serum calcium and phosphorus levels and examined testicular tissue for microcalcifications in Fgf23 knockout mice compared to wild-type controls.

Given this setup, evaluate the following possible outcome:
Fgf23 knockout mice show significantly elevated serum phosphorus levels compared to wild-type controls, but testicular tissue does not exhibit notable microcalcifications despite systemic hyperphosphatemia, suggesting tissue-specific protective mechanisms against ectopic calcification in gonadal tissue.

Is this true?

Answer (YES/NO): YES